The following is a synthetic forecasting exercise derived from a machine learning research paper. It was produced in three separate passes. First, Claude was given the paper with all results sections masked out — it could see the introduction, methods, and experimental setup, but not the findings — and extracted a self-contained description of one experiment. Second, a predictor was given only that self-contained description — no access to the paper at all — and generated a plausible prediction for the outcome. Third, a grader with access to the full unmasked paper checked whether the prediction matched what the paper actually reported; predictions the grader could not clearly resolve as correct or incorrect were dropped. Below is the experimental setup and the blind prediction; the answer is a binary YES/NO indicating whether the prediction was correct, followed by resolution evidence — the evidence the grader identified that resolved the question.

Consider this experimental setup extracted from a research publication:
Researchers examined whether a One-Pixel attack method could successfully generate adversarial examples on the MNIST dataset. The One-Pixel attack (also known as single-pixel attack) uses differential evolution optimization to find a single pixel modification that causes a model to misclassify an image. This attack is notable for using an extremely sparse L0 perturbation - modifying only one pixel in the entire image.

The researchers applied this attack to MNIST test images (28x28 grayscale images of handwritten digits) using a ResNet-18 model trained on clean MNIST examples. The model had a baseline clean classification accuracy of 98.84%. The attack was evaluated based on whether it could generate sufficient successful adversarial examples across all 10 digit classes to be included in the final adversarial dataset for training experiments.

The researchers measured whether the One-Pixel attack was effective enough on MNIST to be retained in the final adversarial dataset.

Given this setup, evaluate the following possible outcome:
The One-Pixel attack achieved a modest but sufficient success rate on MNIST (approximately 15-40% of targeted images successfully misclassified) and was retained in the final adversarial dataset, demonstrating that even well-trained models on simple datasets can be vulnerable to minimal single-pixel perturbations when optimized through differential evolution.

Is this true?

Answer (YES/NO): NO